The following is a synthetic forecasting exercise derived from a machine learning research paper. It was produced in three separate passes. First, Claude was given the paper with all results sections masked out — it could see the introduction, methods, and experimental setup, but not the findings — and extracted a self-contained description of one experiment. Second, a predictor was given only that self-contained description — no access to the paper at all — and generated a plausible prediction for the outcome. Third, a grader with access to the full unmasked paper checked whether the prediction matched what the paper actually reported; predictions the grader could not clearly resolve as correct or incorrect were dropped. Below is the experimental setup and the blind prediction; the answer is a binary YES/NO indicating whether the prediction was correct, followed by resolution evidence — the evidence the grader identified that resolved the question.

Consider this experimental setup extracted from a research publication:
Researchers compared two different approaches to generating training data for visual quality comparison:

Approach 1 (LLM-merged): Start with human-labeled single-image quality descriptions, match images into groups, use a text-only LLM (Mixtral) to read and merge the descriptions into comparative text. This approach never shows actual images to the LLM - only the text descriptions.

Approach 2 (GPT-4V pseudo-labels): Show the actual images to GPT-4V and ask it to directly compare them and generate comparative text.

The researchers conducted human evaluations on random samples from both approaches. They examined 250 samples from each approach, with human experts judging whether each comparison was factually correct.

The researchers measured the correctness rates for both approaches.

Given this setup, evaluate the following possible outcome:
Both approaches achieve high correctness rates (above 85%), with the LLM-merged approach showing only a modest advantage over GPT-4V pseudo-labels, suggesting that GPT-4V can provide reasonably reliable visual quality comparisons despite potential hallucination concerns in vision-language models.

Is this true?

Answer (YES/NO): YES